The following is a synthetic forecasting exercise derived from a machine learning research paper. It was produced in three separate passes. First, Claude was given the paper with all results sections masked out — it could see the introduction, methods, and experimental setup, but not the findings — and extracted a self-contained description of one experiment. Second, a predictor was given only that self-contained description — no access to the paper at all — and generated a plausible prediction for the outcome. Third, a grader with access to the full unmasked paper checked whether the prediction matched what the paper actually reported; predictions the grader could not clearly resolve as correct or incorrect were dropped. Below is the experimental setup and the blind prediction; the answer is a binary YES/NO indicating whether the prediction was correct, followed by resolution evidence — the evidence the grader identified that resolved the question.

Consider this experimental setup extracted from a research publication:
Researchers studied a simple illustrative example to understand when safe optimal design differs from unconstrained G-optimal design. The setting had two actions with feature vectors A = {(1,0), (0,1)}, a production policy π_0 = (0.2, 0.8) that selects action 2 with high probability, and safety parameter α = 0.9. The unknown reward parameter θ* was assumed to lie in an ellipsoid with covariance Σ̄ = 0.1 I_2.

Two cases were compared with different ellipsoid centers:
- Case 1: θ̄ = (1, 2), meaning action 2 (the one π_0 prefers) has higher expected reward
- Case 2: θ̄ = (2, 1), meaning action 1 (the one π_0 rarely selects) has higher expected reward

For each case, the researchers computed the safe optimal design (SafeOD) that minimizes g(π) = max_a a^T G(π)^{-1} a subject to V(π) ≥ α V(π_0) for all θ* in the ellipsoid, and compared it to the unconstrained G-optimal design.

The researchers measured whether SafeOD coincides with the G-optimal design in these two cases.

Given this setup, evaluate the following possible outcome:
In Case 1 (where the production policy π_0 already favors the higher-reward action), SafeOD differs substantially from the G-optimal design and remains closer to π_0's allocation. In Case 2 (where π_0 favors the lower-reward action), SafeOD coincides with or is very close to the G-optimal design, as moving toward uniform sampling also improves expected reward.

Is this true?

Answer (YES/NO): YES